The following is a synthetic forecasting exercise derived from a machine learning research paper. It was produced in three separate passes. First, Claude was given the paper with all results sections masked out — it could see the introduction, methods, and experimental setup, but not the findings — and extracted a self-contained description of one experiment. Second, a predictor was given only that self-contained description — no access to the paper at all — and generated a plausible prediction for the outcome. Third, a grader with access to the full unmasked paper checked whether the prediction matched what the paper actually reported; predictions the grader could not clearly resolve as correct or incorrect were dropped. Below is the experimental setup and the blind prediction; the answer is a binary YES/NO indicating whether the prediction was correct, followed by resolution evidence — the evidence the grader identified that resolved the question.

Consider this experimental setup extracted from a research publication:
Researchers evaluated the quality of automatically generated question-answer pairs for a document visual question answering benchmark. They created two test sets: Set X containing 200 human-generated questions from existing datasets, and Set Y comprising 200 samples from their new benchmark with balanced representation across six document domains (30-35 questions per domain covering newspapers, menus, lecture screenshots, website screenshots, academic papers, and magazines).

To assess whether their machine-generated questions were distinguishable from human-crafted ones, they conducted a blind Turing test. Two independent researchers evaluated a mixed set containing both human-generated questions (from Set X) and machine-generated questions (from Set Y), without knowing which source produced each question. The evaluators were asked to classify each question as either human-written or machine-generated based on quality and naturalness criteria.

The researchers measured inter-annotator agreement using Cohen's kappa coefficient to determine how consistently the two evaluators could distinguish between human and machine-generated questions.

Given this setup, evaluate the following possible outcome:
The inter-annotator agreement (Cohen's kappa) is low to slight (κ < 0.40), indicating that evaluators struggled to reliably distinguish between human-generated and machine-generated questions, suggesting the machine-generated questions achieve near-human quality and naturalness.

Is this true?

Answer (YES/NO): YES